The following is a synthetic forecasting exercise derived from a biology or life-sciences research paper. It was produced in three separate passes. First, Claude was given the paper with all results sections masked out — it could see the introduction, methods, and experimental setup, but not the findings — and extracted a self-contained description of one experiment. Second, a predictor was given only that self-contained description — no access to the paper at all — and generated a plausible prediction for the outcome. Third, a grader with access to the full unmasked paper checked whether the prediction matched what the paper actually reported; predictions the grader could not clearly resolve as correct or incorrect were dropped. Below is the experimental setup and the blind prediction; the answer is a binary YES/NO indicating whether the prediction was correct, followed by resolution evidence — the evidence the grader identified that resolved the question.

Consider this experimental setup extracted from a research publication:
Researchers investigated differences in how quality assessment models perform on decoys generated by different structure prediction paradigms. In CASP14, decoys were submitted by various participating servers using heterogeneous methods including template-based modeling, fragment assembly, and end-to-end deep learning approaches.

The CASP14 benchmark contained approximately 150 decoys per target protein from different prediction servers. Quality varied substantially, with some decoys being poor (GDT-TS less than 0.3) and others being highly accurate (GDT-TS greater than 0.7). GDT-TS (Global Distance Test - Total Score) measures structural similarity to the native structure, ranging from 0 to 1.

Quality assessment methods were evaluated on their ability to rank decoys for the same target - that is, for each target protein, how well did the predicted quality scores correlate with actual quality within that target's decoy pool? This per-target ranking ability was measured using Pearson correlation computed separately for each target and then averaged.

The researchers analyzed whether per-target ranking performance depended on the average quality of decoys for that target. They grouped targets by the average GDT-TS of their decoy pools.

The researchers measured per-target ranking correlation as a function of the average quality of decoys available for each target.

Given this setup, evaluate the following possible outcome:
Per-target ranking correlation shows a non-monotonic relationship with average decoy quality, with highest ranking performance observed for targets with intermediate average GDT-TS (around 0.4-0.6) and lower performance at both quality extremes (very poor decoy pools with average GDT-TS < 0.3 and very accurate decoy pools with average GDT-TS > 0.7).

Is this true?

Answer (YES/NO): NO